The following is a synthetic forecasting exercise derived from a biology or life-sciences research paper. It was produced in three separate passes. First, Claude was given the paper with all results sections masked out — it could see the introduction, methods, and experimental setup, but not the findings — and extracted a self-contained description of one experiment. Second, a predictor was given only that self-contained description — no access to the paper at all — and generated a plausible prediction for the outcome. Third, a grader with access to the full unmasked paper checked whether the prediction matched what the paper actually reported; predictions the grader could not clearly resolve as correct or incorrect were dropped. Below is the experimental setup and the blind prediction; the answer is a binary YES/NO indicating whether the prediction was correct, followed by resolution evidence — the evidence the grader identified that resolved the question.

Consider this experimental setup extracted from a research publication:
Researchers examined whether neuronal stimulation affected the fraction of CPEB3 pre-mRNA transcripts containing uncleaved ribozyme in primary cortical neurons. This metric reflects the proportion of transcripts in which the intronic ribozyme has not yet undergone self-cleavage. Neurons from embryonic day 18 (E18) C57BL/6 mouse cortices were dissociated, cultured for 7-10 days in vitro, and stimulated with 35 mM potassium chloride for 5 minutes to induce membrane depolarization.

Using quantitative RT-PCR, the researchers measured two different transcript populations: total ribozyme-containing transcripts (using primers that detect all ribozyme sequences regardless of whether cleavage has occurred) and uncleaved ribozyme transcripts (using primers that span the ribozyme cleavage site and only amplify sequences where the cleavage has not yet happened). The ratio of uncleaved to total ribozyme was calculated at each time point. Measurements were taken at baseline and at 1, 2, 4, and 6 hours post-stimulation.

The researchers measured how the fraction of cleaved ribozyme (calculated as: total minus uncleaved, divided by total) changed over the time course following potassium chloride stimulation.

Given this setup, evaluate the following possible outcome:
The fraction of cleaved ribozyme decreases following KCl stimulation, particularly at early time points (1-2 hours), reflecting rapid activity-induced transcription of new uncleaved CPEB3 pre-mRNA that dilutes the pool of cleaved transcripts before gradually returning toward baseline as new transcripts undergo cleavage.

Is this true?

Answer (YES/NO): NO